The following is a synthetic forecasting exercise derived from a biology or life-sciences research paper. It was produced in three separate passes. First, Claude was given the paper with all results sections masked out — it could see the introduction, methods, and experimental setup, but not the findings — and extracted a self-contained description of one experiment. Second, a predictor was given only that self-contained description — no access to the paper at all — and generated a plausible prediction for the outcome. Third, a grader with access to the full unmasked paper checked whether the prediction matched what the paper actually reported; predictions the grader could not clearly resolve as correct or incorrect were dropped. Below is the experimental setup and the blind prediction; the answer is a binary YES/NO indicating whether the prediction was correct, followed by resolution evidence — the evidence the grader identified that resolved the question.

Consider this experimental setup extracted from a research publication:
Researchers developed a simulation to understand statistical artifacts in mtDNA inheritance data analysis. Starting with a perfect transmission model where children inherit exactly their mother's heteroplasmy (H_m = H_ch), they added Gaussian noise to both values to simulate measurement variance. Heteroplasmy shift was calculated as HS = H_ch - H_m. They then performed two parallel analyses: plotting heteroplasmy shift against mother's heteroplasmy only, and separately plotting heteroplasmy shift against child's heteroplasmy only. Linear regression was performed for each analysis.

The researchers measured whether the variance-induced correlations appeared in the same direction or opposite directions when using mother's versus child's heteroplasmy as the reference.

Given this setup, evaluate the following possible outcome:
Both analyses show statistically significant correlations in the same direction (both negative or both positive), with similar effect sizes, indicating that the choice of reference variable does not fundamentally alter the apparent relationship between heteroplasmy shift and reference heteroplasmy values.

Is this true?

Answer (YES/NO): NO